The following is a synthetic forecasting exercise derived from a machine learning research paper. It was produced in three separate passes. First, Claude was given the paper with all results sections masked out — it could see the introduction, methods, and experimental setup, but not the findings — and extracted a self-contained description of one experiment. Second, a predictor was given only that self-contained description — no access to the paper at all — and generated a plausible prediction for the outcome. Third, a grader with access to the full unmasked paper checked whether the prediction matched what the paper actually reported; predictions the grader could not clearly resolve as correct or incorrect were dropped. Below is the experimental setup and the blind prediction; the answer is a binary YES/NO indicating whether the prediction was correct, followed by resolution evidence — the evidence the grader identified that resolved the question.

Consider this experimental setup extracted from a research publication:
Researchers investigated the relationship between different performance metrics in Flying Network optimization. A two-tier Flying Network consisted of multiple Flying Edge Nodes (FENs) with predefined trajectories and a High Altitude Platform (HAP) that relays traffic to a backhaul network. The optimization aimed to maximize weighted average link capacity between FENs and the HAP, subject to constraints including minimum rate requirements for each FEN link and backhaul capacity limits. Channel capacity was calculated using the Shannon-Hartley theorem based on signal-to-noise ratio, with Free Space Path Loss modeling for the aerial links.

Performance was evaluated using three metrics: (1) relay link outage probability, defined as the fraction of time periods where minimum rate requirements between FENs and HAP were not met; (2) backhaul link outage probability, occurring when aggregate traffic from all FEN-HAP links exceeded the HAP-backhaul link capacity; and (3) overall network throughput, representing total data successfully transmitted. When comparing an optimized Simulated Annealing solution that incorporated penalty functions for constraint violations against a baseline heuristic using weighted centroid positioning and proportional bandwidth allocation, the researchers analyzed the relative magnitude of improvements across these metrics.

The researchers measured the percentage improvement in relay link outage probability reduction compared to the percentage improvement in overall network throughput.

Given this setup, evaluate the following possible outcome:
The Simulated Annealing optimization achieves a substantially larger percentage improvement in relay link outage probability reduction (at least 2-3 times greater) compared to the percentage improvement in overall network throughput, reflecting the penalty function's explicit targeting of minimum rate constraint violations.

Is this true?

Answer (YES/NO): YES